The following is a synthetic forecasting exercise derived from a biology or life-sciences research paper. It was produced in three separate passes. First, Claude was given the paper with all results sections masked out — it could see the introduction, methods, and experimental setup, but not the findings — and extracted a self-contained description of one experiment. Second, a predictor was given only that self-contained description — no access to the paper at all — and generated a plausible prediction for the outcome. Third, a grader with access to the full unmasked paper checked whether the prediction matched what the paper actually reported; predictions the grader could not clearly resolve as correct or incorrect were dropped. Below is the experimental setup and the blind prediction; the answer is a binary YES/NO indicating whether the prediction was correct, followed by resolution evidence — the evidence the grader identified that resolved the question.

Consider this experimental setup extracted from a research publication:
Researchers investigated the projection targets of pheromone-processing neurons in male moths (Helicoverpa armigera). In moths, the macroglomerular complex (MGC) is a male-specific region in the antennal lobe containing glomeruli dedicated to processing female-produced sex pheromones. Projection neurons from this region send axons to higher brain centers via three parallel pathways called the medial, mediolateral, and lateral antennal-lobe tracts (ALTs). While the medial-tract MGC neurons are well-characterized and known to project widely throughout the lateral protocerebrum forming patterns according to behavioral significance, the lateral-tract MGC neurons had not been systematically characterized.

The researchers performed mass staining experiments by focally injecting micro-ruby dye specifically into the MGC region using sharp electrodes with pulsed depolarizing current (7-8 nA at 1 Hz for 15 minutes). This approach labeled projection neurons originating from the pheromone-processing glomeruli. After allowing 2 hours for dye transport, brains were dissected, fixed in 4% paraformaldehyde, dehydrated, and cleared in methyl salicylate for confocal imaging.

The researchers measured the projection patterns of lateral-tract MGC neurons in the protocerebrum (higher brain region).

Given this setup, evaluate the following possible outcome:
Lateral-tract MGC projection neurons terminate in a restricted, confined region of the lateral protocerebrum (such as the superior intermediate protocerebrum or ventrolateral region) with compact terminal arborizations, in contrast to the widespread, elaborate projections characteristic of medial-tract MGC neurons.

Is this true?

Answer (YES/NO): YES